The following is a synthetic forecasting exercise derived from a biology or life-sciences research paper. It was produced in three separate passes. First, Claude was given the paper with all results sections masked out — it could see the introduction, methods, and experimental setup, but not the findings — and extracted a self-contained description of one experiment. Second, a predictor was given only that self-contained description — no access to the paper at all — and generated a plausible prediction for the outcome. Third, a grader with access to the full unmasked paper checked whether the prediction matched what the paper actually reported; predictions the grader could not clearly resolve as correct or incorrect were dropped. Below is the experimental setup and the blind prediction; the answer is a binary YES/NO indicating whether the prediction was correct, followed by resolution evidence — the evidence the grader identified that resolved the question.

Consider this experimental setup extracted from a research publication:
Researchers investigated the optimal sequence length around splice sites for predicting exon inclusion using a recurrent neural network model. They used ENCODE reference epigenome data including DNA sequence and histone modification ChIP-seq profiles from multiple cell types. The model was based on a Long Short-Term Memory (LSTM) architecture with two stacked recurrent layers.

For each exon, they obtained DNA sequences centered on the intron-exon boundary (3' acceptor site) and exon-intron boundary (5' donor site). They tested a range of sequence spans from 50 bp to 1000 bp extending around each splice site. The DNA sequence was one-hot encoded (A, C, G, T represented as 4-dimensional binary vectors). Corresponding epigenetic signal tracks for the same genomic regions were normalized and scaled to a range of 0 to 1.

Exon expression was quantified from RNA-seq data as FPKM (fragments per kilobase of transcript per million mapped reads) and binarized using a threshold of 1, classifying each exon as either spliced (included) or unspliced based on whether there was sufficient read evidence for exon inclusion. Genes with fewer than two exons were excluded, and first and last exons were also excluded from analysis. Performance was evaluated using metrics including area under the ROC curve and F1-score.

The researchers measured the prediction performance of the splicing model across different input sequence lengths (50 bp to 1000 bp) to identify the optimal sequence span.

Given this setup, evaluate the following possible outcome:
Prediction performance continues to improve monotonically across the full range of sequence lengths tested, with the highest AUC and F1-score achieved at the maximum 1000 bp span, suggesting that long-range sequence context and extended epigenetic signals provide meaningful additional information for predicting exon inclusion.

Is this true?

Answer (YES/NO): NO